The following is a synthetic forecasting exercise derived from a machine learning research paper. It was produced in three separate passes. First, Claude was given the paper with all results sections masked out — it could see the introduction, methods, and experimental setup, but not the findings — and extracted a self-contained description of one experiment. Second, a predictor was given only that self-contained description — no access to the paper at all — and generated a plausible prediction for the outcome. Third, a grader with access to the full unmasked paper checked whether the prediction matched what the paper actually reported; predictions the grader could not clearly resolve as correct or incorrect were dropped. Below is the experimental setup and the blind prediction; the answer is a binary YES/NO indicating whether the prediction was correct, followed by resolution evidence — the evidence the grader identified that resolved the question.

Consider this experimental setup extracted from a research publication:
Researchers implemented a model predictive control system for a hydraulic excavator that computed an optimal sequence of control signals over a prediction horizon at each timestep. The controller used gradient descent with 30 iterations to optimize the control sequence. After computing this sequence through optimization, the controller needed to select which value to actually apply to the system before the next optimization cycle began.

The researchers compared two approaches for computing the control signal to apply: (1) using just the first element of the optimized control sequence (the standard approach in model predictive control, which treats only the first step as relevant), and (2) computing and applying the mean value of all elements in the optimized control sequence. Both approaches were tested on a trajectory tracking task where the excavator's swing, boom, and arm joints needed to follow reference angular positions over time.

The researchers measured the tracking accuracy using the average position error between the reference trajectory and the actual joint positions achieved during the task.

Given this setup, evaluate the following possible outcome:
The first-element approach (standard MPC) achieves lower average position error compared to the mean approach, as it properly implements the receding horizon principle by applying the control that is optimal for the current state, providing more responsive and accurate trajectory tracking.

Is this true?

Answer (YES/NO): NO